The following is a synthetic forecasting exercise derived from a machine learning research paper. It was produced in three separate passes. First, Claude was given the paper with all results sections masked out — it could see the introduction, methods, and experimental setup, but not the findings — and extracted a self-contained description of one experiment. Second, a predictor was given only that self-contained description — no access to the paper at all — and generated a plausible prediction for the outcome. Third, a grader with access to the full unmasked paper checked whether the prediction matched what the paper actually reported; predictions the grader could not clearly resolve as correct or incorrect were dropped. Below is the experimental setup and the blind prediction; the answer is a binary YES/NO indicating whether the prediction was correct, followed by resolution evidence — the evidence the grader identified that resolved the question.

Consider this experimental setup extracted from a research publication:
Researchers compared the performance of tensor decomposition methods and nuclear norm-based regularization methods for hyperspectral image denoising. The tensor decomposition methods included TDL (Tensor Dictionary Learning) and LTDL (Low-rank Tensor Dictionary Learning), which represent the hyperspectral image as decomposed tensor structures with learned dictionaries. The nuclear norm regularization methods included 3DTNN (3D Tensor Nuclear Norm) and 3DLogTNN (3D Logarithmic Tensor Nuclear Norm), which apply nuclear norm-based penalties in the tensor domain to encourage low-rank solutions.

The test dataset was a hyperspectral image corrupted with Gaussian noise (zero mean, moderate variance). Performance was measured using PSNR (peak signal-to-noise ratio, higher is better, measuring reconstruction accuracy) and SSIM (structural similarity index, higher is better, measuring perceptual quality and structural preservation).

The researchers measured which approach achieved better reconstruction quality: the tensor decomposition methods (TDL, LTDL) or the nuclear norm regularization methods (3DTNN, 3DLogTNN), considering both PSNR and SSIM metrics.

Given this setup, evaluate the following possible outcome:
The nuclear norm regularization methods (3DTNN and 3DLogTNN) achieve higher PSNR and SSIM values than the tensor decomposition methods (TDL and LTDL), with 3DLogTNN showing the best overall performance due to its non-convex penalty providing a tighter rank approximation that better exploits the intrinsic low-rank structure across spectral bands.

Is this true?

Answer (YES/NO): NO